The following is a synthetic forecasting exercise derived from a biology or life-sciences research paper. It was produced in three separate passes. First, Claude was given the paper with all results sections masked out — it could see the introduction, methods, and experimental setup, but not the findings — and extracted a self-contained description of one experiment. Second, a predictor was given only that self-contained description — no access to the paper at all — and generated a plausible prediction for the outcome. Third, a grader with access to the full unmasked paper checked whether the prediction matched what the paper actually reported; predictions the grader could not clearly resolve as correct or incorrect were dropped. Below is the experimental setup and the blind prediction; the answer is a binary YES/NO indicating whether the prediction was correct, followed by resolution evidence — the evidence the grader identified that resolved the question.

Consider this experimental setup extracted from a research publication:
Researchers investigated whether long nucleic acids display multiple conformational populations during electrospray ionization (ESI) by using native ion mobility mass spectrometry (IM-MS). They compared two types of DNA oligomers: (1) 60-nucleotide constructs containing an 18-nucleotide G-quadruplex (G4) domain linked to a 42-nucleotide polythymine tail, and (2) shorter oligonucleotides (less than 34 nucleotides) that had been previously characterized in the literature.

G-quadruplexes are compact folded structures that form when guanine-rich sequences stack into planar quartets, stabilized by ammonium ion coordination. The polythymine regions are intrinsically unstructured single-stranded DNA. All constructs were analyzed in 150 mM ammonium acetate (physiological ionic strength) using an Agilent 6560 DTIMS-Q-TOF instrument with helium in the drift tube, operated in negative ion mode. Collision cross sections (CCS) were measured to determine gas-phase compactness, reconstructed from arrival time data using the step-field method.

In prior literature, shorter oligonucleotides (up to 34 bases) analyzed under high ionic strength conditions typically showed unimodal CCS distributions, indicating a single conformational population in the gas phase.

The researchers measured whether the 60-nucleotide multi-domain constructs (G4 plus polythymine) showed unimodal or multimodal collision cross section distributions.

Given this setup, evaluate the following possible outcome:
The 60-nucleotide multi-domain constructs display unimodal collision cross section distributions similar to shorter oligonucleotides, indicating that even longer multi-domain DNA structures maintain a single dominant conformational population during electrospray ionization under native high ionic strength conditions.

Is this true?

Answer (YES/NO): NO